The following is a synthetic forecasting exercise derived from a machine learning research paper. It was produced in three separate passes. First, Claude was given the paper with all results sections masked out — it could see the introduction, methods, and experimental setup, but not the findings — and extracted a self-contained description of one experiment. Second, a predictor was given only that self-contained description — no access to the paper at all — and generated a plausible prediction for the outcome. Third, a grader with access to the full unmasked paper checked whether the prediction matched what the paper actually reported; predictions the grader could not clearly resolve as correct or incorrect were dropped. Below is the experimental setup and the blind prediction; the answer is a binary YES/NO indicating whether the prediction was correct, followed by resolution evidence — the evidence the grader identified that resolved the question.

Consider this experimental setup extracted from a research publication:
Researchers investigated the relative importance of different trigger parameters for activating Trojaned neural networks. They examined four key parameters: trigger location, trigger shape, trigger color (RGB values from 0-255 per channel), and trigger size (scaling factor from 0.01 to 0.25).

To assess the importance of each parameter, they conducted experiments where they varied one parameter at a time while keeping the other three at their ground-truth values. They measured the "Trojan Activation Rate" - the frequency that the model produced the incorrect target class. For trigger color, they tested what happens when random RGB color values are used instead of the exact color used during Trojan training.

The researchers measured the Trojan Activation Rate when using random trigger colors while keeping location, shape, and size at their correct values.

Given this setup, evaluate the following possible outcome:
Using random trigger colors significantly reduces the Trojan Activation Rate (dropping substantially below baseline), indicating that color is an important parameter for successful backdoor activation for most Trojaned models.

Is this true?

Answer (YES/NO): NO